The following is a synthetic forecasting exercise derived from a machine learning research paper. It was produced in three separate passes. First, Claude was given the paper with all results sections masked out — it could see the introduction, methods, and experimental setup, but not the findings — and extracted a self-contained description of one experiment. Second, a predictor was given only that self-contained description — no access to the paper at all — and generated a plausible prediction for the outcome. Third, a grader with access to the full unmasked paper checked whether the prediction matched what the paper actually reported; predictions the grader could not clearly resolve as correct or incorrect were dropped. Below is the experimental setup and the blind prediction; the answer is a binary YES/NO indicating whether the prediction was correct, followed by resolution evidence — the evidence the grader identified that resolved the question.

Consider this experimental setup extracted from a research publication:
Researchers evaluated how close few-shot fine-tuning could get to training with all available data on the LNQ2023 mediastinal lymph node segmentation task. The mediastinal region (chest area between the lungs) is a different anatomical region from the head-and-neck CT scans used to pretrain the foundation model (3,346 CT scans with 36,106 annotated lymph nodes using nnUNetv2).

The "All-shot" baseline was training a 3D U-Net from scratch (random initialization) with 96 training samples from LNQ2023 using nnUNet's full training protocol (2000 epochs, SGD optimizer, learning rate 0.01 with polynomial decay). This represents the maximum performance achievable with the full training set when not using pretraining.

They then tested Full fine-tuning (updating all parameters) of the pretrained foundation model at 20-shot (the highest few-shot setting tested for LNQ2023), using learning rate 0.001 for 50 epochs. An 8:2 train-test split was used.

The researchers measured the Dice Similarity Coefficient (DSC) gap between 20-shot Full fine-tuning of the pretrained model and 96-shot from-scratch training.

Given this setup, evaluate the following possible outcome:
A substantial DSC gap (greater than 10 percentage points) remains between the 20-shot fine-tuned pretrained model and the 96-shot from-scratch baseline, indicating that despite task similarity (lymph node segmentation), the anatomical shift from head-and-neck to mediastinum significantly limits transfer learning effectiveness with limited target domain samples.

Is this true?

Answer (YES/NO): NO